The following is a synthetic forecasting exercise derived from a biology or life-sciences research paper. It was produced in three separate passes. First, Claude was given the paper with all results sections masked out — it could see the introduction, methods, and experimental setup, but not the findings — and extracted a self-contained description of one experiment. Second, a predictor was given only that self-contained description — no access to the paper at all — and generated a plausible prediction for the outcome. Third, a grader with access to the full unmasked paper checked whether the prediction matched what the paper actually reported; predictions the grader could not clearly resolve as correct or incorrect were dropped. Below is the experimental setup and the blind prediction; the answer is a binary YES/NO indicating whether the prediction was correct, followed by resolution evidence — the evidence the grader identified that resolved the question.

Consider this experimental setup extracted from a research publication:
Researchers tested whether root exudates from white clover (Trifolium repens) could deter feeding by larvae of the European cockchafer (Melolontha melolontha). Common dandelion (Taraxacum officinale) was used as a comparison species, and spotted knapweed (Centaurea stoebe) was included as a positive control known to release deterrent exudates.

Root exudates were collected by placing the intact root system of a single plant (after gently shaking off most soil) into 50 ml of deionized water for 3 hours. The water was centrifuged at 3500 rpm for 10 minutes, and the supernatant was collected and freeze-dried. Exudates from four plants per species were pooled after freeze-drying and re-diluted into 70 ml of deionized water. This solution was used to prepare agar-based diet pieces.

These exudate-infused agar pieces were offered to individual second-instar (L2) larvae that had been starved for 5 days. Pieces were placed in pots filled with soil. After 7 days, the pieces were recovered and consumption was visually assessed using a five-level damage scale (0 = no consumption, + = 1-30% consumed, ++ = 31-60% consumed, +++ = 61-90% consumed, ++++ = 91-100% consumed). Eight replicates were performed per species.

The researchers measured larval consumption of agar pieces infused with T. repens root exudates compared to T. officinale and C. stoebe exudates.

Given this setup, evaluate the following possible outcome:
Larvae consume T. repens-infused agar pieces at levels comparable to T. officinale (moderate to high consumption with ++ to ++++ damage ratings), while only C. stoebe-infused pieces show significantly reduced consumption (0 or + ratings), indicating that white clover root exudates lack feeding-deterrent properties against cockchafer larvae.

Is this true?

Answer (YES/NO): NO